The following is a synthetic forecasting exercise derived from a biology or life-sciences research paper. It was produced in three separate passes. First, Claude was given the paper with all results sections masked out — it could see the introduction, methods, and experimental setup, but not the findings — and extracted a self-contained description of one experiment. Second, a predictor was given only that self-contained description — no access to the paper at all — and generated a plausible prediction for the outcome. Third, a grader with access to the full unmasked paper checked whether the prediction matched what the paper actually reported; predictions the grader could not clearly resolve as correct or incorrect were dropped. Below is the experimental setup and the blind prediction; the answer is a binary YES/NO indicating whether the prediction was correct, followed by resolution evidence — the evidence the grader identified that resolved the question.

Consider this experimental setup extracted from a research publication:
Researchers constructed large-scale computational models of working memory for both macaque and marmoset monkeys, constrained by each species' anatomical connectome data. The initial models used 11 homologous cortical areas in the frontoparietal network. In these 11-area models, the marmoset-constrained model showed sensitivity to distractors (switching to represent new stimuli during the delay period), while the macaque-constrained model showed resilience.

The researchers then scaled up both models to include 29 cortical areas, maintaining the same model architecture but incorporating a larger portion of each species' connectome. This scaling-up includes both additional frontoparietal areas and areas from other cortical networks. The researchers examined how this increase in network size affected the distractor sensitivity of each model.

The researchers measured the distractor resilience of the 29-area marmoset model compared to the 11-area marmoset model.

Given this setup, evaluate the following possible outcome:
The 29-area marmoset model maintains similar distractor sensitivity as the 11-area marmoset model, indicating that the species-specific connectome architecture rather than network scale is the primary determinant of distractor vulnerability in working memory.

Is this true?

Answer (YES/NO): NO